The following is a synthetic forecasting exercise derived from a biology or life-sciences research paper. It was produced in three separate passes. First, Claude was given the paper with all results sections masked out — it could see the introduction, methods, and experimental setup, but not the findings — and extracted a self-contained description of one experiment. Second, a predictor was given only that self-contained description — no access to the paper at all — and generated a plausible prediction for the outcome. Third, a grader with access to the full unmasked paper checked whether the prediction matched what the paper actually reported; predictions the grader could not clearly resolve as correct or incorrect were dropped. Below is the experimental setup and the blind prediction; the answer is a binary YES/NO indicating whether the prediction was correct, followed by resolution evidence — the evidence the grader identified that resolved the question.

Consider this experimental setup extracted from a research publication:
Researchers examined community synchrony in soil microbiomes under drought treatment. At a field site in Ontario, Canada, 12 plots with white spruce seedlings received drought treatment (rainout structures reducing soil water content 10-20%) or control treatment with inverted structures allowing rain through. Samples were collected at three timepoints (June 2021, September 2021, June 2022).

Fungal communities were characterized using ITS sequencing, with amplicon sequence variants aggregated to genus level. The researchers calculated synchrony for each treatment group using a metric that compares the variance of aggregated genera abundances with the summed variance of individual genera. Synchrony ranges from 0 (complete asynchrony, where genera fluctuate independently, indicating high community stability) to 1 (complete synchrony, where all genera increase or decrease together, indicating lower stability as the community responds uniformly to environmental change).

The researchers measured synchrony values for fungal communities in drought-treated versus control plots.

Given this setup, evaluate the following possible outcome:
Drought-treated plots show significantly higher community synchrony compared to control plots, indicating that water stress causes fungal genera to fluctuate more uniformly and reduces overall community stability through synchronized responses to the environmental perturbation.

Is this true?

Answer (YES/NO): NO